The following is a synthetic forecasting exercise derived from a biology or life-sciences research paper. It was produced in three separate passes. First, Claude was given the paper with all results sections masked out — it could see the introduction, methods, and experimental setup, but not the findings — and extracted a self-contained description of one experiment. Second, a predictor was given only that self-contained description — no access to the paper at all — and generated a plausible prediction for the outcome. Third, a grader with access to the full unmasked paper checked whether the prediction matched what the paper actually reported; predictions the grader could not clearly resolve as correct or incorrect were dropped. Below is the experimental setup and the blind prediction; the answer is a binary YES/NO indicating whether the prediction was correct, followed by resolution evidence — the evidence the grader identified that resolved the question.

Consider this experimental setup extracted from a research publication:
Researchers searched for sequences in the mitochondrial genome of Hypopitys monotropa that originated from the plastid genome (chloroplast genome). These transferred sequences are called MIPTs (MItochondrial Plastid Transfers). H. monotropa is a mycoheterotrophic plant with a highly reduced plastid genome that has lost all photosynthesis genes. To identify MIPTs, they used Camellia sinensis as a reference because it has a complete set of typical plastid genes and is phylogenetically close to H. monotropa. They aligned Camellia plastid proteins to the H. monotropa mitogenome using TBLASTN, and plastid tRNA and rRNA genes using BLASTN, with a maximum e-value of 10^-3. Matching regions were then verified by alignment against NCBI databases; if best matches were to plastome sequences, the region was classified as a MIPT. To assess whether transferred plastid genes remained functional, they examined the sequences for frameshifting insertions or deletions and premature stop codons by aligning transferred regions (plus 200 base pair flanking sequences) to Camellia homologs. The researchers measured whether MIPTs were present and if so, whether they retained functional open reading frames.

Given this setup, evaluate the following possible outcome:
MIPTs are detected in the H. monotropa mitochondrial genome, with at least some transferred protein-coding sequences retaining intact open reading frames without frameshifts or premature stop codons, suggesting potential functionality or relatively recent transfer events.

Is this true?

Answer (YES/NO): NO